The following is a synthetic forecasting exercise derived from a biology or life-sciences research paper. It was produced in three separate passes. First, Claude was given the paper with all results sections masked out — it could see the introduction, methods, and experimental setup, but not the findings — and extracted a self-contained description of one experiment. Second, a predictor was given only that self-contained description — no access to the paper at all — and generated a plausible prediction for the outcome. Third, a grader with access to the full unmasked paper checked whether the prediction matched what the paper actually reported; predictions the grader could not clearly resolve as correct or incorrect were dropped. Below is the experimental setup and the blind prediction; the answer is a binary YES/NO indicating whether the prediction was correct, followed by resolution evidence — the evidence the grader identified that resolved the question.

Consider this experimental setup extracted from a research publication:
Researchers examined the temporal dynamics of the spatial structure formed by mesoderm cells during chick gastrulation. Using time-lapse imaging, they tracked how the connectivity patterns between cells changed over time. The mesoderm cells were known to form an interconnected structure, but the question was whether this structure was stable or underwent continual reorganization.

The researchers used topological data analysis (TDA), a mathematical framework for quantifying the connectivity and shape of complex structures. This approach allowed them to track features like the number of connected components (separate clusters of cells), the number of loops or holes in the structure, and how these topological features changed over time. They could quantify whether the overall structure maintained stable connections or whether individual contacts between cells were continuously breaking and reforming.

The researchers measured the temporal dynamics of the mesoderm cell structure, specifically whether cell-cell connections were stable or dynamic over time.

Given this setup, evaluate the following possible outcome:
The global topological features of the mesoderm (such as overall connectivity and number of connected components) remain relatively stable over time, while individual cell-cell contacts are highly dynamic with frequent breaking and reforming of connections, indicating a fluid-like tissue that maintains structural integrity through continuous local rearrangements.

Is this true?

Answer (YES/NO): YES